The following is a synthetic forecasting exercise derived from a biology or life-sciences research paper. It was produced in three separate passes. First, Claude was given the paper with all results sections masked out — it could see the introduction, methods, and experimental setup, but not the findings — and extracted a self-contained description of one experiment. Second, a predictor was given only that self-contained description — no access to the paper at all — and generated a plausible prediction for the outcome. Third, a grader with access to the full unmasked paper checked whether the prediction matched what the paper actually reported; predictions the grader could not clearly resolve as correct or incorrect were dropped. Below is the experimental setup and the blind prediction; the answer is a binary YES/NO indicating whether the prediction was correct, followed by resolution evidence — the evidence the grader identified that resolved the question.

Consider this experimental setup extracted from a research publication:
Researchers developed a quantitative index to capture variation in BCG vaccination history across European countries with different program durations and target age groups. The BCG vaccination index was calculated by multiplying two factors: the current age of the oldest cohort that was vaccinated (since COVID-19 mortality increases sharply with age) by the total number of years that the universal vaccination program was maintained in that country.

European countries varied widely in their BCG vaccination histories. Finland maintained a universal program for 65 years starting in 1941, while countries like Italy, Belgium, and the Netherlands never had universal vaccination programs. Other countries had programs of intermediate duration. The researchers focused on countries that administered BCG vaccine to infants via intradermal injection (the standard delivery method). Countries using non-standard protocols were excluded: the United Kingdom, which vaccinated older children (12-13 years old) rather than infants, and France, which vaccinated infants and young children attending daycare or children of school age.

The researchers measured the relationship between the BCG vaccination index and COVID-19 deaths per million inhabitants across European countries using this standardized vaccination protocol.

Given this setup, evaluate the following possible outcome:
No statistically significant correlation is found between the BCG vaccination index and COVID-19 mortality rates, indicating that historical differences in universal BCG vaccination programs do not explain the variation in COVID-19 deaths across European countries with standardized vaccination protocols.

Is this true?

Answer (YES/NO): NO